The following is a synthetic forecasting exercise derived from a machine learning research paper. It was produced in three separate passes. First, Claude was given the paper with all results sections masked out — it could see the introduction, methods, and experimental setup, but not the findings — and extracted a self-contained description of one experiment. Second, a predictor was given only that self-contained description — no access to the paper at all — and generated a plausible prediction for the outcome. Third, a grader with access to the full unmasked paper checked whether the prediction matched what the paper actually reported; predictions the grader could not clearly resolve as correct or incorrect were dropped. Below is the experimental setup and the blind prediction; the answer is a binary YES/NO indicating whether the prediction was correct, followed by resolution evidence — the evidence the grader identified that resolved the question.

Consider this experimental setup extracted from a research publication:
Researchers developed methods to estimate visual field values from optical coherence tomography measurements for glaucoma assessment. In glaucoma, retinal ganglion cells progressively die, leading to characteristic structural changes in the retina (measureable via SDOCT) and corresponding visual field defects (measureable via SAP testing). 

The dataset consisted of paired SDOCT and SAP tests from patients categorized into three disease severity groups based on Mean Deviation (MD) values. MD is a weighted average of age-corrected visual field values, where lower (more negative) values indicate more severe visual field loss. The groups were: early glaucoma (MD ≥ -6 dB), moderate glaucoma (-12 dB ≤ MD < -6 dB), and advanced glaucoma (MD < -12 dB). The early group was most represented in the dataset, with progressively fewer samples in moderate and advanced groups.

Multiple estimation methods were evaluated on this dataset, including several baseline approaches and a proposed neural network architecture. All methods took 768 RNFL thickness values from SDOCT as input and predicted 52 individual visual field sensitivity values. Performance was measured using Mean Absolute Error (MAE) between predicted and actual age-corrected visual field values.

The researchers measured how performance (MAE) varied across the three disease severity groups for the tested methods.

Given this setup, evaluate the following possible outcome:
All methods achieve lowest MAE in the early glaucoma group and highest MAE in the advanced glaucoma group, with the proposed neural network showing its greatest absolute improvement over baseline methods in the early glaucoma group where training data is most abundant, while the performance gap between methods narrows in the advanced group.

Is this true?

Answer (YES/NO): NO